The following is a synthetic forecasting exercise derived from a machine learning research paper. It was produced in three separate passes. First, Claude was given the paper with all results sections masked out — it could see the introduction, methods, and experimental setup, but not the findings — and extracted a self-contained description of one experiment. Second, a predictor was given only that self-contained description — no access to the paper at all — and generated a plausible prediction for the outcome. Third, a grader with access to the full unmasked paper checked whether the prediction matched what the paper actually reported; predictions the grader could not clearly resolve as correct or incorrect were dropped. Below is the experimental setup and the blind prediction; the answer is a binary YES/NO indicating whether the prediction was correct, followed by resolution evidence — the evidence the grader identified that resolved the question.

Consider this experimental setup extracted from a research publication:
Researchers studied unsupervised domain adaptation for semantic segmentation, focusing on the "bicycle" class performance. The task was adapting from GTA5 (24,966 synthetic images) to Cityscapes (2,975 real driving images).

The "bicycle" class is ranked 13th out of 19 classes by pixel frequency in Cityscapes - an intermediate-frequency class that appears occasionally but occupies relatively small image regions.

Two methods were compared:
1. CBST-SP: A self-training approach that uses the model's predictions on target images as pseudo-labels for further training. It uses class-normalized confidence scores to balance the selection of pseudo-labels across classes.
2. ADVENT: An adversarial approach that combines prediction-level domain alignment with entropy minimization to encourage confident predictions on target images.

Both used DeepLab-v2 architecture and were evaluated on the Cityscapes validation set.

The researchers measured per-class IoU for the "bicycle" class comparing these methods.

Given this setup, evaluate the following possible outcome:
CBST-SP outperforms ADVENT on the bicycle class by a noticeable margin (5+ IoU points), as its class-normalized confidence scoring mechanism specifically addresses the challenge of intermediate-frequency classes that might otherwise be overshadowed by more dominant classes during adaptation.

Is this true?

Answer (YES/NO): YES